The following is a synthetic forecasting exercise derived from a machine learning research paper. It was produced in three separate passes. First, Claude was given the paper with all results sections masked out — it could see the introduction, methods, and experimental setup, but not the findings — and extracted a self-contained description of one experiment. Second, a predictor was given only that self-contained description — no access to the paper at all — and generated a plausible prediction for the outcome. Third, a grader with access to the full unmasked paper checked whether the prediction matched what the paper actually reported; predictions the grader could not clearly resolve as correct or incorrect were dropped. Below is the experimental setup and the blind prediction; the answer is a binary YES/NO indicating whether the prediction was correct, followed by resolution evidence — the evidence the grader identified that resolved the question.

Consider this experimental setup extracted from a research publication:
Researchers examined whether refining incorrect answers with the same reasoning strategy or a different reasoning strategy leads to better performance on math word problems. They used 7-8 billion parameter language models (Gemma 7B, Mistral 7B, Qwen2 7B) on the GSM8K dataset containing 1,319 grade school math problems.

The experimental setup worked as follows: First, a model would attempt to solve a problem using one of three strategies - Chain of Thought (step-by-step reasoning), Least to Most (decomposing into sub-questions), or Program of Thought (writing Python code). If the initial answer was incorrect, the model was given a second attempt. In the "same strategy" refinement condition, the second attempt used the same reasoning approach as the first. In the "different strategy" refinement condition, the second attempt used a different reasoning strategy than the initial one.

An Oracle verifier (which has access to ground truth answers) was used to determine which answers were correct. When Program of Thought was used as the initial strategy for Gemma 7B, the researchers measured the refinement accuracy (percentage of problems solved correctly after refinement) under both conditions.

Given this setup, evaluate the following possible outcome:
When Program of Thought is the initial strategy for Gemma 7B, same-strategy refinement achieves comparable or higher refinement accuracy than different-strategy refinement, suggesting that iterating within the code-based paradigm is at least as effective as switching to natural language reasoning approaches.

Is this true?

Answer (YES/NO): NO